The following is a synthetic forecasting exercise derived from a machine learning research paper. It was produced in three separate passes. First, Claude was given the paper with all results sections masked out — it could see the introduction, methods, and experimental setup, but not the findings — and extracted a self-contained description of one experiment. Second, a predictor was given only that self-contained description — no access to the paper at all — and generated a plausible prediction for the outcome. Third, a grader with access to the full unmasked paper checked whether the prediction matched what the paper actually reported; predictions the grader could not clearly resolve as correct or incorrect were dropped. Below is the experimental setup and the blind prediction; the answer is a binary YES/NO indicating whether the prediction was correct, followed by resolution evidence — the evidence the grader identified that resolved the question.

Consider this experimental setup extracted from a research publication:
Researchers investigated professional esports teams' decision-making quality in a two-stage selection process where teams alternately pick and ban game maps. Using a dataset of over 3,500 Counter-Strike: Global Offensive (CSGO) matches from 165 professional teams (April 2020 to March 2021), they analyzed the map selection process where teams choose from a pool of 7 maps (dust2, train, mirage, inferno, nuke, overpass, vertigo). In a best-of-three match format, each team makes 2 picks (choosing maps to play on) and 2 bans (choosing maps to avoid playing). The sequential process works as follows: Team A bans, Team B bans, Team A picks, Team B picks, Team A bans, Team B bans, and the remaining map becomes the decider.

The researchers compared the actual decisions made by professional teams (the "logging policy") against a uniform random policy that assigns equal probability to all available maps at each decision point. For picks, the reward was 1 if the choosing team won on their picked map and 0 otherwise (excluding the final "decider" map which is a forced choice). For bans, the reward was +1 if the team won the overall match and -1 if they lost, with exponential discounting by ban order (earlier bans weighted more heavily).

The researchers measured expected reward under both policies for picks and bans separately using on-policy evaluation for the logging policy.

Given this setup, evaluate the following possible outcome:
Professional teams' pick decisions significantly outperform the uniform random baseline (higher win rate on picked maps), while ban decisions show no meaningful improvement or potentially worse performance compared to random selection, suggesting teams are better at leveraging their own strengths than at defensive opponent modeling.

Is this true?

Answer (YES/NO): NO